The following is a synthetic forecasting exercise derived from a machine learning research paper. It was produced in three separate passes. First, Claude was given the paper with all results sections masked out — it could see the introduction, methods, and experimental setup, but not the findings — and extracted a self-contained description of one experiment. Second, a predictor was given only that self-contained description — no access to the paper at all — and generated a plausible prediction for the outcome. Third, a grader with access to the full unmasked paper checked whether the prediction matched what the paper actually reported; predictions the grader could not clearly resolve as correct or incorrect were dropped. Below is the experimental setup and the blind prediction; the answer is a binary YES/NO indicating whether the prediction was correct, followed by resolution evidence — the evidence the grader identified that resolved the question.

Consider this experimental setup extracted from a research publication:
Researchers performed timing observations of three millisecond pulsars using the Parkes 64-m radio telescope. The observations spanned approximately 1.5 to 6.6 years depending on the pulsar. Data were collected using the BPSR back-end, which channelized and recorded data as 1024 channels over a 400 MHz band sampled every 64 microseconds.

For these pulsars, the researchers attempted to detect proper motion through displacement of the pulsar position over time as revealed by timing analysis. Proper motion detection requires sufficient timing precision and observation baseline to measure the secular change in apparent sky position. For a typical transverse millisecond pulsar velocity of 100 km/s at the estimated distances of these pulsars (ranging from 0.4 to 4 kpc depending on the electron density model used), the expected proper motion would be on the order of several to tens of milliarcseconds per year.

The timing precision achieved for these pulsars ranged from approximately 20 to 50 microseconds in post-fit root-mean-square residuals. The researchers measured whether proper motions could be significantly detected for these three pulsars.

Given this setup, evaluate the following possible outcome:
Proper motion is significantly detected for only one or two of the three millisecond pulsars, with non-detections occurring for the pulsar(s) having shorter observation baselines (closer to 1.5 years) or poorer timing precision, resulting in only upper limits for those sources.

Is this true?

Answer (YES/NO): NO